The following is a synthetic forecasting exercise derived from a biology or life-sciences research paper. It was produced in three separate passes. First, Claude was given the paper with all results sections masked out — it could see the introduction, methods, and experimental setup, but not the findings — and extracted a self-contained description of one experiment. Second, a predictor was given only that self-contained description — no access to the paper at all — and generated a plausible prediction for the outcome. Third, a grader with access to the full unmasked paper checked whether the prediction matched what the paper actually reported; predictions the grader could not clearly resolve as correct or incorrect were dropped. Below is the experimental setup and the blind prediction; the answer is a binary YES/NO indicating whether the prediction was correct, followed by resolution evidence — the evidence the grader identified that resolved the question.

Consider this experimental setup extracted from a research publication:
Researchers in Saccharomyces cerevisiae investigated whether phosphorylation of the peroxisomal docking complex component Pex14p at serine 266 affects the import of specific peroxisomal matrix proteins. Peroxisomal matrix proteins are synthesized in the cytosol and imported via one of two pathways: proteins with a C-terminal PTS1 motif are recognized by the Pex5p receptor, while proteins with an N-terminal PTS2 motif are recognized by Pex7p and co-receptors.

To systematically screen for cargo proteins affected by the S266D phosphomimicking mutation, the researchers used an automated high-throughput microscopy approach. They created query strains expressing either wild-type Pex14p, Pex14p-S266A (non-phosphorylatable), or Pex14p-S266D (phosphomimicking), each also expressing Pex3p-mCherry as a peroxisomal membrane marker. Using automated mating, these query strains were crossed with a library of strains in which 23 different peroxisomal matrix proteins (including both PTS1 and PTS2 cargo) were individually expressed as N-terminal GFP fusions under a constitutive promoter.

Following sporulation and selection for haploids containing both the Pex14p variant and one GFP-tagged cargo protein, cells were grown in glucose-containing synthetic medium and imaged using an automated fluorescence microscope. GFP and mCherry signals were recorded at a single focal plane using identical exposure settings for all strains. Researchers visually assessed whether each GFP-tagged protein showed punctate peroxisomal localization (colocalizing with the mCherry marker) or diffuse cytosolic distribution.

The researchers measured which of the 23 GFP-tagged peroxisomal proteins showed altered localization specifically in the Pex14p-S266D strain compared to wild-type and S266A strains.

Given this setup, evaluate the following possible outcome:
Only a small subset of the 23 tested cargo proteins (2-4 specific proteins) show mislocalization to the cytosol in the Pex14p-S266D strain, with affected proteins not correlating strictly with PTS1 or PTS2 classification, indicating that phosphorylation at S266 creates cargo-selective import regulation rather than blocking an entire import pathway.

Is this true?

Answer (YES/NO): NO